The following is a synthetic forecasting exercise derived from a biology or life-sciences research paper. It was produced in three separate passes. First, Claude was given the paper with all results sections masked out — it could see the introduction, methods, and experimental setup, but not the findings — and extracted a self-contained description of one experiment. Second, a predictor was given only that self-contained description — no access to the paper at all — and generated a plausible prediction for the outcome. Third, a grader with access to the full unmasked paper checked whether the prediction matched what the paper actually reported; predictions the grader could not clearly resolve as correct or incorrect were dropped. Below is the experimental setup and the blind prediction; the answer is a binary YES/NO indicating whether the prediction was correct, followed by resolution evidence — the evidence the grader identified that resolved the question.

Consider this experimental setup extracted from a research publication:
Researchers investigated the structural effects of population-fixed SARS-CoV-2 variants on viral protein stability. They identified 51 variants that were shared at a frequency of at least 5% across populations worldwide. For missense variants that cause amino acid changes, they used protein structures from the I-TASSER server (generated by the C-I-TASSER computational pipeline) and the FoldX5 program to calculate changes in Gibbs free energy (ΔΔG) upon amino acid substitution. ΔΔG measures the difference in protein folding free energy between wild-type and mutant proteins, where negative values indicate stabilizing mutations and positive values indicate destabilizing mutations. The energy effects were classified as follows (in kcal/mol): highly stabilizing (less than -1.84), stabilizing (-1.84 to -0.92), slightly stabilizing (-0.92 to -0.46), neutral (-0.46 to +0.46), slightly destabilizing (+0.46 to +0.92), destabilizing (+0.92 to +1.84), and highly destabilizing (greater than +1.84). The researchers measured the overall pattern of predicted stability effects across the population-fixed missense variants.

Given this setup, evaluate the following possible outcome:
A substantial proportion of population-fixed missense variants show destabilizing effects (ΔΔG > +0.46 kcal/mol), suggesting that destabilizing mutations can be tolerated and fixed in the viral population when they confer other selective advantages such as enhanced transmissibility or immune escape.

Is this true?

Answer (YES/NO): YES